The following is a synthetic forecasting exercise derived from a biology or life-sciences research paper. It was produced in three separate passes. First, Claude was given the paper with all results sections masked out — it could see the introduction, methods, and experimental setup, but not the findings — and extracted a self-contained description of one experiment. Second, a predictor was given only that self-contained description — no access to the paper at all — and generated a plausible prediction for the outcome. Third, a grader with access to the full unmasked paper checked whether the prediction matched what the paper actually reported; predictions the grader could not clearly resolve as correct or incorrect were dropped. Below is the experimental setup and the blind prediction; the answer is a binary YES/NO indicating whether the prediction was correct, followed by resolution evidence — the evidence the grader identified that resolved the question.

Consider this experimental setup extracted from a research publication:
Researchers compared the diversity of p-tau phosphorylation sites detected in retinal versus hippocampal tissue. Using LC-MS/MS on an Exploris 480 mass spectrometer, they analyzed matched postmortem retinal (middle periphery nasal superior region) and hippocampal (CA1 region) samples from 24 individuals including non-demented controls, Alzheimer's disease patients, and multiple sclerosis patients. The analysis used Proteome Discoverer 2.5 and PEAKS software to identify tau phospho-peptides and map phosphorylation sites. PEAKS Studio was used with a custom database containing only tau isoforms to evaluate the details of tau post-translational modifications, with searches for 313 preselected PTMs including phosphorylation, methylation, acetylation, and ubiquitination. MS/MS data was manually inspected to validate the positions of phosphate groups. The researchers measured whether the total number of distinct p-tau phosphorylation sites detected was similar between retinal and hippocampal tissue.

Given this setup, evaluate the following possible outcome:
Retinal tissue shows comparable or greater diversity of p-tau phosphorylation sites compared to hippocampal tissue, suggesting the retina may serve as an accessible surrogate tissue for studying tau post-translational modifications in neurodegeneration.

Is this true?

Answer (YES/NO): NO